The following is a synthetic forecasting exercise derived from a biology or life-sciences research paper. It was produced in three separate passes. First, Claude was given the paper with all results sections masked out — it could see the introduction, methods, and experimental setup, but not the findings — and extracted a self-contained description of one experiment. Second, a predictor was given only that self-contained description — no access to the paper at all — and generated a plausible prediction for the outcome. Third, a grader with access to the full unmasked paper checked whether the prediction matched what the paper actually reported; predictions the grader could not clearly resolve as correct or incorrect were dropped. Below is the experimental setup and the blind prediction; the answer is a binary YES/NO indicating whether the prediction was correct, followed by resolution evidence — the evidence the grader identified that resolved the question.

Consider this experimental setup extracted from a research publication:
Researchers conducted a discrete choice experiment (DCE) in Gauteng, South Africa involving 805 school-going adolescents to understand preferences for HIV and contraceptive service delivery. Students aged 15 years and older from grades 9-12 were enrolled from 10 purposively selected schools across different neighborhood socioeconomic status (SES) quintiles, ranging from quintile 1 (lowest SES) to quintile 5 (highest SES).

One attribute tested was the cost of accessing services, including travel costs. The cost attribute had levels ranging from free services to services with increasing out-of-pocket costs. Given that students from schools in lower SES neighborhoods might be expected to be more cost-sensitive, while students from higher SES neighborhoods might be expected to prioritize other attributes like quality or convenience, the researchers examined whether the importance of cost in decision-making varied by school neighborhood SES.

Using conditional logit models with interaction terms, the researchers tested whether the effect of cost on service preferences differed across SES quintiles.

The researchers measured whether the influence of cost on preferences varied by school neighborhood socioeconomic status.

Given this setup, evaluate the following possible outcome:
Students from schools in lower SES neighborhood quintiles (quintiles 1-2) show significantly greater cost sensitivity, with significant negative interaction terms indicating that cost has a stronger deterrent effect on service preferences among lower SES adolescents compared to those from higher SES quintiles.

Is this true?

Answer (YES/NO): NO